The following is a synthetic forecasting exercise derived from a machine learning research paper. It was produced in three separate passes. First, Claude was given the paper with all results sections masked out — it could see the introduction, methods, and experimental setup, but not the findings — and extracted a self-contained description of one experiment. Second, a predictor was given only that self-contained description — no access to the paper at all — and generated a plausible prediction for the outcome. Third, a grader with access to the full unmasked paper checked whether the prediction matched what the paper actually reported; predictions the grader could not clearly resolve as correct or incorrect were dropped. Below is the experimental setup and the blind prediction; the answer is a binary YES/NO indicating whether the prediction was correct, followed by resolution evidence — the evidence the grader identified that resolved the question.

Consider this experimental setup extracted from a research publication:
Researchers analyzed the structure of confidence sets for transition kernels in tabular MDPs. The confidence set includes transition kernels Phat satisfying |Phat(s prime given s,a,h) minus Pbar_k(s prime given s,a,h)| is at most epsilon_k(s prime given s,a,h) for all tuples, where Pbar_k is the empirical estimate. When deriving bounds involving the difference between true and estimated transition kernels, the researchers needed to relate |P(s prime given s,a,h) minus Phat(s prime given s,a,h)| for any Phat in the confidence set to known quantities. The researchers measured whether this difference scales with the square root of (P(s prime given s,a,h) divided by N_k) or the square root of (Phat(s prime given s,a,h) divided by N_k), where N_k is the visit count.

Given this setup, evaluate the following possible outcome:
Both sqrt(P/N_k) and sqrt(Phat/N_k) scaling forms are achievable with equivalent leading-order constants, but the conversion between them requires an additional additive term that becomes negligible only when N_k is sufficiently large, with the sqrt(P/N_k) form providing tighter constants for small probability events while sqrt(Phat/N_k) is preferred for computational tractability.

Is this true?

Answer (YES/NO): NO